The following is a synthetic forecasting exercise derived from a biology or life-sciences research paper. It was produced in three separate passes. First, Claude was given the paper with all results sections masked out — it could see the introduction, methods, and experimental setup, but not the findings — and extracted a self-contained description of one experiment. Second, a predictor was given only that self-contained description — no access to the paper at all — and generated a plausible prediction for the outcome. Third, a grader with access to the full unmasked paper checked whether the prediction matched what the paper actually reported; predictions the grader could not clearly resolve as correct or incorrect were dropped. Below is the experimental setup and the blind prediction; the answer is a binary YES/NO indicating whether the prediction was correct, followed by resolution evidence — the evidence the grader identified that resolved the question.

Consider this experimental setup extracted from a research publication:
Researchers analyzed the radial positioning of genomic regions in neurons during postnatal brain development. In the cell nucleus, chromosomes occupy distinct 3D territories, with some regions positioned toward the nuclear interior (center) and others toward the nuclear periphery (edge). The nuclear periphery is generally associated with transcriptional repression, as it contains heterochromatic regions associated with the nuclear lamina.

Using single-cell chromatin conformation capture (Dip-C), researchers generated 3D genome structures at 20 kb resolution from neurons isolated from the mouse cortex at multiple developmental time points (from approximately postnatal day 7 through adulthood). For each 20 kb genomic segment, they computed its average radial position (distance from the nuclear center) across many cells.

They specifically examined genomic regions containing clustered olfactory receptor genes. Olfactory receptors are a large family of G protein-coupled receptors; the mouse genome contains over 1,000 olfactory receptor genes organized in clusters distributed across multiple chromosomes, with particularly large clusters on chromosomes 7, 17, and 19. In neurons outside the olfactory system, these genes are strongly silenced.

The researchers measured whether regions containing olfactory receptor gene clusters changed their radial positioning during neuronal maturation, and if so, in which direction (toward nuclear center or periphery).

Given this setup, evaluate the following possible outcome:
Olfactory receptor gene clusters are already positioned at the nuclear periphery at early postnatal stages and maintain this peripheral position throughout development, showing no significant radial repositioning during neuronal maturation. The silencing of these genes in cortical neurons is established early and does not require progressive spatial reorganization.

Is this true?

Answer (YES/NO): NO